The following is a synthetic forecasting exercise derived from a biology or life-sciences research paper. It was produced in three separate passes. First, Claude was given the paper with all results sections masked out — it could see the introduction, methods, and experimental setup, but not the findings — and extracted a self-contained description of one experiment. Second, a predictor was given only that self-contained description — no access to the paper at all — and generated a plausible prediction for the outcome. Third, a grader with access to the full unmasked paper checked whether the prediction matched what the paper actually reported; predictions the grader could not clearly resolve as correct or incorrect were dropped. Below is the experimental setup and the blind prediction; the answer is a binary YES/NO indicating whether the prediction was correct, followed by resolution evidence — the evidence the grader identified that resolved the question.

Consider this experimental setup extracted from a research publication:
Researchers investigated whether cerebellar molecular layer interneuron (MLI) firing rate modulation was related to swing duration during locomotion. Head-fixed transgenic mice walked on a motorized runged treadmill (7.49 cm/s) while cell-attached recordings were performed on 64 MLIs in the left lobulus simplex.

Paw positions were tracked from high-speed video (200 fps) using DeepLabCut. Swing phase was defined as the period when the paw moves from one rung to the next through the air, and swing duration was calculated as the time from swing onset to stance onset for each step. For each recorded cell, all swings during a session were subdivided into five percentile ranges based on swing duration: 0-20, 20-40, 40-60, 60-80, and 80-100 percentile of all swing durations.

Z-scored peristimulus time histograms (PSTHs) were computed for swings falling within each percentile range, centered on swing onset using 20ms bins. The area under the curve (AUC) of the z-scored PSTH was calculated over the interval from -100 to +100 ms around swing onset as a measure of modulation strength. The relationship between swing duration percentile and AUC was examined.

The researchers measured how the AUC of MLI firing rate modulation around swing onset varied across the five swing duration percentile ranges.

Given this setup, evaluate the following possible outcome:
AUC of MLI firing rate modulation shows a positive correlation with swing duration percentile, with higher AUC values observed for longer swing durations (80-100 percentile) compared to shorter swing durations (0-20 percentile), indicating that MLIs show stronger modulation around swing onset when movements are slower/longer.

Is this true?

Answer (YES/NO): NO